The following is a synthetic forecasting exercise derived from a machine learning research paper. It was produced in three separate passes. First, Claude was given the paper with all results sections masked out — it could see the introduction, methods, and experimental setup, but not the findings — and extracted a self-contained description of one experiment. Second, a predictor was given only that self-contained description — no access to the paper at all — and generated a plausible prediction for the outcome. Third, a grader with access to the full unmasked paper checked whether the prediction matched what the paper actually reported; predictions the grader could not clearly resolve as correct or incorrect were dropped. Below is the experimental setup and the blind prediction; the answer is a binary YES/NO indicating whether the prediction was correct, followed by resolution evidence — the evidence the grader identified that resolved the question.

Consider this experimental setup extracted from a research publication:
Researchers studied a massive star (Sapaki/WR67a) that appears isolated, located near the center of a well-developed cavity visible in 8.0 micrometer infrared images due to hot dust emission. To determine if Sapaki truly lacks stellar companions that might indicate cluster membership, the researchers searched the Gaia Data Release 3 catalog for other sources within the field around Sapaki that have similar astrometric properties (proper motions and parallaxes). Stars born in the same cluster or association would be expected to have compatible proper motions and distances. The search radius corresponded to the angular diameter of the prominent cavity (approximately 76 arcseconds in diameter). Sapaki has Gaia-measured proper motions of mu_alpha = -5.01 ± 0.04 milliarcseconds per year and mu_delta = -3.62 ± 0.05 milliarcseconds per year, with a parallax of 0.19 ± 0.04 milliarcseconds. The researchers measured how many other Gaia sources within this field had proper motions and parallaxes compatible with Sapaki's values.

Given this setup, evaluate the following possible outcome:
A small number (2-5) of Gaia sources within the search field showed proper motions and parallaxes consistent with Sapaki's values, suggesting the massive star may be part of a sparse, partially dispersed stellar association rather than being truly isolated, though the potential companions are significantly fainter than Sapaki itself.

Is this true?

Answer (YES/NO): NO